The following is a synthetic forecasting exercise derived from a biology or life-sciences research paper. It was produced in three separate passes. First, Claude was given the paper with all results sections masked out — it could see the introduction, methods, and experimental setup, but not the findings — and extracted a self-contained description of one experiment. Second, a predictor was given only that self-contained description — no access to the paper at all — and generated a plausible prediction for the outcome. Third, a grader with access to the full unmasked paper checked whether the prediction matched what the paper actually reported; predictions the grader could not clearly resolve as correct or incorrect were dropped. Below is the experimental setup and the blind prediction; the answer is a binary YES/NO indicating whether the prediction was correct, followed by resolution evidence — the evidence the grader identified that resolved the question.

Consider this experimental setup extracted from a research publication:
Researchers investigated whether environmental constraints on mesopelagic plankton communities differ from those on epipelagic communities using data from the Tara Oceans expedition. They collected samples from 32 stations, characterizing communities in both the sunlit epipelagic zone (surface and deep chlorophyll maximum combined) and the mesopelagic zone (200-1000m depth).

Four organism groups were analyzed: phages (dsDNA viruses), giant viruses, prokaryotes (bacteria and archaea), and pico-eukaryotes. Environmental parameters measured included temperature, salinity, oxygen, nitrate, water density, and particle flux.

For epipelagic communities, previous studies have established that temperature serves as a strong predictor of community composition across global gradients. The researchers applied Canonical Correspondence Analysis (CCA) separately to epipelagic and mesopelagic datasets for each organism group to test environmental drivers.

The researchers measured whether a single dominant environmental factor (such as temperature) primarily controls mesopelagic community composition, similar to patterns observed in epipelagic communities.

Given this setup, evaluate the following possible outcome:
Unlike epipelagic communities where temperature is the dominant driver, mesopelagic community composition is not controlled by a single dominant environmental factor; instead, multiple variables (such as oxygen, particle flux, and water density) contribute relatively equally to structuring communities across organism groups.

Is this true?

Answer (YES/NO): NO